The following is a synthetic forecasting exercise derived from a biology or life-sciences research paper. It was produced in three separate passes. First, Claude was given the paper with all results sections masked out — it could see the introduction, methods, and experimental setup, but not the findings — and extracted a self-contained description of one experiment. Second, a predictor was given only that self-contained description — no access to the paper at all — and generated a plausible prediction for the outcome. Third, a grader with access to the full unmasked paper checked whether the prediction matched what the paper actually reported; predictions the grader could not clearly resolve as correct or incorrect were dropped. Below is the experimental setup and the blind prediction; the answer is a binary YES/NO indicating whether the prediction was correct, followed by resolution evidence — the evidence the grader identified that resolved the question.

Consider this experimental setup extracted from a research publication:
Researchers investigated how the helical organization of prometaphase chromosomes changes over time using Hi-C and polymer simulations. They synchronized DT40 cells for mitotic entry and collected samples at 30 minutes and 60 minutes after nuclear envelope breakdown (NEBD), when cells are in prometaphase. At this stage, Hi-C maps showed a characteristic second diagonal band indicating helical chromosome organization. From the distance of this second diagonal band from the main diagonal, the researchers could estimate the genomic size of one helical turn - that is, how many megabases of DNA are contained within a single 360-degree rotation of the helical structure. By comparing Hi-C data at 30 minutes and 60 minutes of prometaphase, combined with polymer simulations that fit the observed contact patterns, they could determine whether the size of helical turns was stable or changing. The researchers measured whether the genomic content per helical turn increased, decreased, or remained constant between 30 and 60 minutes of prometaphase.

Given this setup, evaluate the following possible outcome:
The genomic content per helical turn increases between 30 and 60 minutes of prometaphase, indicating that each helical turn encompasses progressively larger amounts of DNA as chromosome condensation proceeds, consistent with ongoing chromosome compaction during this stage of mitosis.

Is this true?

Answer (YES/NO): YES